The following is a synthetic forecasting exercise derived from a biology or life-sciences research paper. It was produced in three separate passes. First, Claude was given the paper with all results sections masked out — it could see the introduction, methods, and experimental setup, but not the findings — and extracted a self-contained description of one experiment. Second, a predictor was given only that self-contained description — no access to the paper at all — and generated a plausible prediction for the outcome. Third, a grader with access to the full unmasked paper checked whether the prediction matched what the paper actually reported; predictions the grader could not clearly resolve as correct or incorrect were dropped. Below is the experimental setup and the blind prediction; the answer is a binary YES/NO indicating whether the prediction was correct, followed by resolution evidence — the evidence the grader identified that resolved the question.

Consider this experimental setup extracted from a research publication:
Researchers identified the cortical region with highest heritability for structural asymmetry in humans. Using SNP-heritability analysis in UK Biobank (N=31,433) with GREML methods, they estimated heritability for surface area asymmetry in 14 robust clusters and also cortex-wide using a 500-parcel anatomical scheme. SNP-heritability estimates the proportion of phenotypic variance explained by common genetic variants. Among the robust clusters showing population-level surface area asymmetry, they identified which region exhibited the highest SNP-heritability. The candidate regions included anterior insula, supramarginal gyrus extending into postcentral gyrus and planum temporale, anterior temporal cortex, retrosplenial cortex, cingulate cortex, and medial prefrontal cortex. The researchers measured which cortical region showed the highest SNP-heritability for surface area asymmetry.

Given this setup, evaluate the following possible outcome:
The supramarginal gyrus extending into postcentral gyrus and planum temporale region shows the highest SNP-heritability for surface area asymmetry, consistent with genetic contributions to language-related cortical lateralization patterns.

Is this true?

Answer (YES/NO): NO